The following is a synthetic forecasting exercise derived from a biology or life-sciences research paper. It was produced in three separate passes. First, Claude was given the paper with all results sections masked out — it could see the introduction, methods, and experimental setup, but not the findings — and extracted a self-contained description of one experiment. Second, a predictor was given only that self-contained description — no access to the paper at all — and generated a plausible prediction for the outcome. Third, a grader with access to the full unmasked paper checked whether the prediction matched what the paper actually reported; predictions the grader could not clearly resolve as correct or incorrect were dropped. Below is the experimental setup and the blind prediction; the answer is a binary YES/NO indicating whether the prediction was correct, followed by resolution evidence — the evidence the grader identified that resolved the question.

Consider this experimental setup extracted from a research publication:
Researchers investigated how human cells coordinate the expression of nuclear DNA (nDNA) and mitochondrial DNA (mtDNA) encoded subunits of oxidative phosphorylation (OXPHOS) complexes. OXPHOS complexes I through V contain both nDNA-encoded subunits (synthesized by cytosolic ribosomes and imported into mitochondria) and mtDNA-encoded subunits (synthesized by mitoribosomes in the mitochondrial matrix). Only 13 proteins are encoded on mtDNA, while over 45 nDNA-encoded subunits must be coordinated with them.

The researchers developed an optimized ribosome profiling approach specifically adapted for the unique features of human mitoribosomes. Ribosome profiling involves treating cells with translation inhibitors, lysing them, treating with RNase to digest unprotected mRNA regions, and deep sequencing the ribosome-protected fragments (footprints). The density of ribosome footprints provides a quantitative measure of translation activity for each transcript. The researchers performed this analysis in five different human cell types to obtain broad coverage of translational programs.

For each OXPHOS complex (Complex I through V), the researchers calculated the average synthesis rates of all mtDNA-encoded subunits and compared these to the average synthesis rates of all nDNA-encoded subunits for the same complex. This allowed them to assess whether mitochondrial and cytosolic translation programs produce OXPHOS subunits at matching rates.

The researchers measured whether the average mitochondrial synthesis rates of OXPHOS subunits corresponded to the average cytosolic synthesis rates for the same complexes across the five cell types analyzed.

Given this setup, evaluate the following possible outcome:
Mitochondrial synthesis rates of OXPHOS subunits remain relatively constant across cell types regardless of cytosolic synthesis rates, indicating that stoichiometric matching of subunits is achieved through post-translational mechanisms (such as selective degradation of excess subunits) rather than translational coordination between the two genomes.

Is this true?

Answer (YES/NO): NO